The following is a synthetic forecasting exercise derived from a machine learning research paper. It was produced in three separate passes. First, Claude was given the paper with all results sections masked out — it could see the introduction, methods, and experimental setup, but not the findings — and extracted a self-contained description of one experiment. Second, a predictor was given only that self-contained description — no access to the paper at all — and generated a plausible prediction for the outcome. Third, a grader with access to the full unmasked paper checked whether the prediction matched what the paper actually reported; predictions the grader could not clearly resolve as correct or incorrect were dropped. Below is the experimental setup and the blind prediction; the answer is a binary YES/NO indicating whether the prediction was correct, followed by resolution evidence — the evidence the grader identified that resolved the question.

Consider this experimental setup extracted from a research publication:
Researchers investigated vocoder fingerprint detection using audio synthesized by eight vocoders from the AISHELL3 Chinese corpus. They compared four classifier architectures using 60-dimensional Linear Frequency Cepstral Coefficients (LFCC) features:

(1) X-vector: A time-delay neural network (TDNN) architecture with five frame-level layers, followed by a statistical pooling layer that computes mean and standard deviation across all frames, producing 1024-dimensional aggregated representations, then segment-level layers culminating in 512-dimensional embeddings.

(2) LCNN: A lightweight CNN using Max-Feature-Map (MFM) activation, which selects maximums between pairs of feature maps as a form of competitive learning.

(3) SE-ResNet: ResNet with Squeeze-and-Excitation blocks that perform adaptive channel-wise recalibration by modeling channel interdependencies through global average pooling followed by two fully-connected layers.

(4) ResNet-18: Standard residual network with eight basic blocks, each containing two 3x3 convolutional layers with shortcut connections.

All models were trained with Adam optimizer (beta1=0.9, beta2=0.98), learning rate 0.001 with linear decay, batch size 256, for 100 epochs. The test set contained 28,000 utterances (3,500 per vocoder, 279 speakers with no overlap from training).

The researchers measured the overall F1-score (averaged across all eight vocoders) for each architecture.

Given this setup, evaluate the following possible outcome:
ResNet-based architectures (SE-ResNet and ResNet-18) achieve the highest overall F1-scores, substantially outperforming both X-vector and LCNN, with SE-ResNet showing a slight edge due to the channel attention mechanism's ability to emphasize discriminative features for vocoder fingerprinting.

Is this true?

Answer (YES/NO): NO